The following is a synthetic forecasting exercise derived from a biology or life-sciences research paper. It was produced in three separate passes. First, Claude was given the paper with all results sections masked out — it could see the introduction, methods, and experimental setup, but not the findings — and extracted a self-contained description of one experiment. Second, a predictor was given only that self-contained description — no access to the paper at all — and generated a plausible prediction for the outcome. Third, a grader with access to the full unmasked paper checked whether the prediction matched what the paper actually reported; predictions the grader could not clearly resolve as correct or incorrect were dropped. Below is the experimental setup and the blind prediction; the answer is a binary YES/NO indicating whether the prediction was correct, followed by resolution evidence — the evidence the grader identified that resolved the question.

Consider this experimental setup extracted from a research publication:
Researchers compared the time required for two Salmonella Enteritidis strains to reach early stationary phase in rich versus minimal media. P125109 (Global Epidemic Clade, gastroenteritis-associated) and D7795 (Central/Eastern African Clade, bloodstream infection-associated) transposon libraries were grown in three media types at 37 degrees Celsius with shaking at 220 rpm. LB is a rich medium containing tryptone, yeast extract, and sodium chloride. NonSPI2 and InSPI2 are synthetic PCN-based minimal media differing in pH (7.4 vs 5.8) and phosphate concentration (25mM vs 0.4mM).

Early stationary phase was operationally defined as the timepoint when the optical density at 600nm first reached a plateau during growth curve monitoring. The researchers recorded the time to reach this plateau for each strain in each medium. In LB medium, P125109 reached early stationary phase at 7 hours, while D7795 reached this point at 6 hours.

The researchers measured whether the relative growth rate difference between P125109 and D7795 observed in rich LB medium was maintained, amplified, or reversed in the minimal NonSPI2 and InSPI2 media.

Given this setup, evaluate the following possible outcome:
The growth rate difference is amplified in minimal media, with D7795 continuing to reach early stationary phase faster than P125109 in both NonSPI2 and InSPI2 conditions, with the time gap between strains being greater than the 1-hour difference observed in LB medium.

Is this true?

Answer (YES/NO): NO